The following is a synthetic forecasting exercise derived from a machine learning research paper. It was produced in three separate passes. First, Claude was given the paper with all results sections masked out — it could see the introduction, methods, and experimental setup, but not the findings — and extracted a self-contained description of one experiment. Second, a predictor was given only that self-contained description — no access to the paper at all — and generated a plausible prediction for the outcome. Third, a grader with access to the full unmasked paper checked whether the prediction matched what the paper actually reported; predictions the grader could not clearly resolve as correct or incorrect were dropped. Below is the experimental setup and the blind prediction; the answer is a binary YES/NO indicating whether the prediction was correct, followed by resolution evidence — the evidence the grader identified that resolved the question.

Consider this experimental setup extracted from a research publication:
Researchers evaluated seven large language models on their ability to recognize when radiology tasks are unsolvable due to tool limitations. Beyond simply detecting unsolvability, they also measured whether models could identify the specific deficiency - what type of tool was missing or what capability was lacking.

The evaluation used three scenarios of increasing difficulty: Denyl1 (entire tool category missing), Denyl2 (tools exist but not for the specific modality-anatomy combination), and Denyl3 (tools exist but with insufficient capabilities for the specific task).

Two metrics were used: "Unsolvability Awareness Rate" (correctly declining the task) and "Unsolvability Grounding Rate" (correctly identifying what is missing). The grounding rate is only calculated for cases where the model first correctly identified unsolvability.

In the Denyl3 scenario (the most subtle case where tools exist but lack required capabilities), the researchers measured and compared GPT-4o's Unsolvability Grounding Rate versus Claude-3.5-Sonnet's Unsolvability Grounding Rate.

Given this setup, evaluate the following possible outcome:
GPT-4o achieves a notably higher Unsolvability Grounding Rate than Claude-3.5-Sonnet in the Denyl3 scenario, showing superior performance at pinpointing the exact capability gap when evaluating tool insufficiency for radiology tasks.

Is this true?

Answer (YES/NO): NO